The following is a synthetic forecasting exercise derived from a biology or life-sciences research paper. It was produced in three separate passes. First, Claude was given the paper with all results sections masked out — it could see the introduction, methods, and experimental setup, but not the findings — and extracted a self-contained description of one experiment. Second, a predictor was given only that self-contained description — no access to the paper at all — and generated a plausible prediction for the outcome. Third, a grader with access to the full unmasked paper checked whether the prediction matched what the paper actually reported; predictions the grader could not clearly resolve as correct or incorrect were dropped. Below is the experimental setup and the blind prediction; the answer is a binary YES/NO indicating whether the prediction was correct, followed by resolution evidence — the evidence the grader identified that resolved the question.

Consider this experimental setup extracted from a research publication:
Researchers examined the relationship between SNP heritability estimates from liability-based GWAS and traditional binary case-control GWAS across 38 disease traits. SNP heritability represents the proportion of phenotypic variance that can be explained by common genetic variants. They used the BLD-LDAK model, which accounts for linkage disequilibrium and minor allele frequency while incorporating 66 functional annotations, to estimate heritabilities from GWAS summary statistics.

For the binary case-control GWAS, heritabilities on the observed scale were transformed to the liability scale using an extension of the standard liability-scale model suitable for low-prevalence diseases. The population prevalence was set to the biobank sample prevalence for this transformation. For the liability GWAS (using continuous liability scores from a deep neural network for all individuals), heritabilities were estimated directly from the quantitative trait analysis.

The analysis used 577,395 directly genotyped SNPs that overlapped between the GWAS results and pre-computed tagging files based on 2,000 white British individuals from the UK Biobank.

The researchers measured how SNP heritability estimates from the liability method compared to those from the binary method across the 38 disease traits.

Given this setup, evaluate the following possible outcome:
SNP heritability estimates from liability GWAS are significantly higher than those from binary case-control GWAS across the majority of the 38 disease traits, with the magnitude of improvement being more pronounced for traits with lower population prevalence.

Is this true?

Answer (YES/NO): NO